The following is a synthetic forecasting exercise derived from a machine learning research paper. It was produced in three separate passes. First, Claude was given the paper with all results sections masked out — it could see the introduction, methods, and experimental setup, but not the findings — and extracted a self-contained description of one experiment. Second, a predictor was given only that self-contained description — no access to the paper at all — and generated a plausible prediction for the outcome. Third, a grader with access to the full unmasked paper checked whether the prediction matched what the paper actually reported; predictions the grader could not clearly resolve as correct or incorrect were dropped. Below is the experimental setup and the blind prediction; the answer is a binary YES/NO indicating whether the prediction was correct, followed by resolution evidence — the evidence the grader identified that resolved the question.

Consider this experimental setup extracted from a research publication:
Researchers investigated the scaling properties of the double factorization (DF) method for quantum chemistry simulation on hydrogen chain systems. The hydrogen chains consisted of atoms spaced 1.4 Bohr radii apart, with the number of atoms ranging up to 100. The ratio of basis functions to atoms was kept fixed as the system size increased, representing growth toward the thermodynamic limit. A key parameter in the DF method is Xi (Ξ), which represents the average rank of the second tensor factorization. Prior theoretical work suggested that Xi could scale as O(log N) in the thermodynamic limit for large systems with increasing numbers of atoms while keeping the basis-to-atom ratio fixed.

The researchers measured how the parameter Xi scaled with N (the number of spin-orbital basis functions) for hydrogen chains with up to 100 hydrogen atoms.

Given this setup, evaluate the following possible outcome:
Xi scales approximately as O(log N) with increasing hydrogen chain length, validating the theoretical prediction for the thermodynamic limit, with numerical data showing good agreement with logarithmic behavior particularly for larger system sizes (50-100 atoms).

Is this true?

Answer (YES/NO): NO